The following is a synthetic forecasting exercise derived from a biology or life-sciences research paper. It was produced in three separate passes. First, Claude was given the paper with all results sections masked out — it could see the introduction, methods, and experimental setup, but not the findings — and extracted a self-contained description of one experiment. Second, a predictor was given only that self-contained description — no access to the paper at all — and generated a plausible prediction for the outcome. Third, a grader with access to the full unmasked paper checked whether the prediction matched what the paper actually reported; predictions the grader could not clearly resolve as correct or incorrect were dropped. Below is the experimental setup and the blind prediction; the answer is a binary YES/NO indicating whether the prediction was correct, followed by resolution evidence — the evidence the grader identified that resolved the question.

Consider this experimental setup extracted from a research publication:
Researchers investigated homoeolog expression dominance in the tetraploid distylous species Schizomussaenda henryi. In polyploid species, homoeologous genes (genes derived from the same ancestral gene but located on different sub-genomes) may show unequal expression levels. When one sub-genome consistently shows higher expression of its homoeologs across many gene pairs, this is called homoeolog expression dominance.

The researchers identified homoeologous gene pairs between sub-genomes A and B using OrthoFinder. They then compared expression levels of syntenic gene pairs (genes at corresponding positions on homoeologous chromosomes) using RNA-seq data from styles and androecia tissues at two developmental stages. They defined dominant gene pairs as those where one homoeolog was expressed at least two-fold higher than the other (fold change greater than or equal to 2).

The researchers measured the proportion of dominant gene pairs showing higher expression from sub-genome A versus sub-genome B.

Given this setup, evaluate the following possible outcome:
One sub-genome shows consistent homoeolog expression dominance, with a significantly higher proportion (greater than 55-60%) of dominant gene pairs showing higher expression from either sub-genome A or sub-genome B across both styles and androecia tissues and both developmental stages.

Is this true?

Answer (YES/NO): NO